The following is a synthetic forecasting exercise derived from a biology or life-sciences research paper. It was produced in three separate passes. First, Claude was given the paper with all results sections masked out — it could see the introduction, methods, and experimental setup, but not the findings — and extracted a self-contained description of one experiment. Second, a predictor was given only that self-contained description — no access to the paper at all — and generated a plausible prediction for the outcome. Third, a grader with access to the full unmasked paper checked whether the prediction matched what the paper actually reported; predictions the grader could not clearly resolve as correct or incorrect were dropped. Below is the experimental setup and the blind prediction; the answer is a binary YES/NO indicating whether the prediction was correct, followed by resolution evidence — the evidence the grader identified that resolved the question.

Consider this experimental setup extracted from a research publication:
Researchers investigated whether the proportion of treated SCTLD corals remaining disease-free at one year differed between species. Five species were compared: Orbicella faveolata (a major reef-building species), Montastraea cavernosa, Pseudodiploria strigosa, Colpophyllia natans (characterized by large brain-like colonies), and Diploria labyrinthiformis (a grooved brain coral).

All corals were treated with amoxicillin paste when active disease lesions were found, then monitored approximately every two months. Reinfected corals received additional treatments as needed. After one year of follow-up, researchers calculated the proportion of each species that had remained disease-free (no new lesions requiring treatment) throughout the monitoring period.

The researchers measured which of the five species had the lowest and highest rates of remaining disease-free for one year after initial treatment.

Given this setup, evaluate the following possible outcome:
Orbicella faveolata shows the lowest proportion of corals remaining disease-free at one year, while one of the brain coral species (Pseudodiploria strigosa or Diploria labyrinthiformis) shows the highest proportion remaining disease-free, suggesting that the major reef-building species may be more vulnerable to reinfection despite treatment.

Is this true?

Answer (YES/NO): NO